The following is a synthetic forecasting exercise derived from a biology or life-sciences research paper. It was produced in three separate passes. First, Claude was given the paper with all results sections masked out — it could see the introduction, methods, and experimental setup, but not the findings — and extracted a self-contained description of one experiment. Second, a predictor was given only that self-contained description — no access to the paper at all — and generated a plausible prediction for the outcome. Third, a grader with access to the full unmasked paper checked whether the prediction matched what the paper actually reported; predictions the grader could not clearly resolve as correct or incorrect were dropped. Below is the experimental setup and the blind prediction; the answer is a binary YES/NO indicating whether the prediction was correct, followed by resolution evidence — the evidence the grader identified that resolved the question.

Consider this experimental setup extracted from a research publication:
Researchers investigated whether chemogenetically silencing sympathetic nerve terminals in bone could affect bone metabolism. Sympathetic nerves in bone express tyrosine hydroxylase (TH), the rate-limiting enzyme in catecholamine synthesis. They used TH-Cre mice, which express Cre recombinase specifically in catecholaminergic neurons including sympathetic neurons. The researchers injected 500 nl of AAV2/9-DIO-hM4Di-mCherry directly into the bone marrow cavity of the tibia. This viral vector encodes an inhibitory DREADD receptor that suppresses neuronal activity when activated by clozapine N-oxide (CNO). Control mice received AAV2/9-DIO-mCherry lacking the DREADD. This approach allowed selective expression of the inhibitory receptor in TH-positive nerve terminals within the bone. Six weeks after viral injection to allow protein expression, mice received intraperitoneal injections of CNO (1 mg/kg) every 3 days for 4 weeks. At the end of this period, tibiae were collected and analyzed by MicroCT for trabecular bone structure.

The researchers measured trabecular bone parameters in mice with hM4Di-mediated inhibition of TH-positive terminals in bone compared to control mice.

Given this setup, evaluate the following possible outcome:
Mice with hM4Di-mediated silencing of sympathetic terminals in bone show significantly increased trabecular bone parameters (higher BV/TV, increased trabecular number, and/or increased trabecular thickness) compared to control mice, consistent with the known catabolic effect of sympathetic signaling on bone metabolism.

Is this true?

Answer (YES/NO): YES